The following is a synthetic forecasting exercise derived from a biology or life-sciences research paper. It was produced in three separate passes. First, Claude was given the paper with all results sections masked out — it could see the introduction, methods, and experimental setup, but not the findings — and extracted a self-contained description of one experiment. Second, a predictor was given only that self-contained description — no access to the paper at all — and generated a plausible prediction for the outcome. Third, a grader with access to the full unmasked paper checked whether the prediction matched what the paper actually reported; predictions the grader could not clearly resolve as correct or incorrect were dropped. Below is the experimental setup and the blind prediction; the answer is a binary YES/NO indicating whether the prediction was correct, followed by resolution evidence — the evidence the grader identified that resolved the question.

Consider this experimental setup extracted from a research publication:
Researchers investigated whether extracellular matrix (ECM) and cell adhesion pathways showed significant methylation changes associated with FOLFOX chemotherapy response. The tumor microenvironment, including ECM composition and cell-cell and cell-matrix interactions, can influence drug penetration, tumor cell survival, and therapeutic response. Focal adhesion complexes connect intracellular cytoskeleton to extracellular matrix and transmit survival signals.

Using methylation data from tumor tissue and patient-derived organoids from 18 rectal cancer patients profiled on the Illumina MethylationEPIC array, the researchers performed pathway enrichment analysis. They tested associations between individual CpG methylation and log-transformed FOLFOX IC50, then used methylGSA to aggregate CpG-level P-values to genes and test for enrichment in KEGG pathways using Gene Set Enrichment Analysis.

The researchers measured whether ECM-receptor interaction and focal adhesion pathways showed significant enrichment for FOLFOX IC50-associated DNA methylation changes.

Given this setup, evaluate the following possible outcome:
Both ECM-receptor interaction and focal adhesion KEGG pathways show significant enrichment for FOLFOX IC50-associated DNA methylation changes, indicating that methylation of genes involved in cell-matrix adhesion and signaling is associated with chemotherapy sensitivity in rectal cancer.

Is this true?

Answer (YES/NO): YES